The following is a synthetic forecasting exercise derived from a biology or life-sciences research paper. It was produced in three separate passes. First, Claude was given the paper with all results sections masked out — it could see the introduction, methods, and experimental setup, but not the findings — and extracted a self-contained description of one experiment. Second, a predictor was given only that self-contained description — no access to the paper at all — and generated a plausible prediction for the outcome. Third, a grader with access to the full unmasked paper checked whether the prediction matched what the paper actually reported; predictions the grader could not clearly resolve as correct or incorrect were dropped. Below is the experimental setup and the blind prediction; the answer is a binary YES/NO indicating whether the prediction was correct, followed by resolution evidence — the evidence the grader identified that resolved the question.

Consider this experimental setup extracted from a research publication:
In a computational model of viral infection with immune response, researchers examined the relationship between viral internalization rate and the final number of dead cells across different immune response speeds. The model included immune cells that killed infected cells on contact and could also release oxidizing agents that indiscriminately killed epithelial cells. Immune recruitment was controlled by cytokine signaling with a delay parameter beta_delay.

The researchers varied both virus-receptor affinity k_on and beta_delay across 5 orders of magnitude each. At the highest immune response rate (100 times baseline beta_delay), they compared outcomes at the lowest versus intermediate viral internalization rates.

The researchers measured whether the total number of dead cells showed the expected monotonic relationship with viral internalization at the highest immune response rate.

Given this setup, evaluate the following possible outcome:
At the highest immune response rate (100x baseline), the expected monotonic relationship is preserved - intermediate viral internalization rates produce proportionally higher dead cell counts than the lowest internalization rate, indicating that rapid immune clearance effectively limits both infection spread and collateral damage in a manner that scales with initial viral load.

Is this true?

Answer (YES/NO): NO